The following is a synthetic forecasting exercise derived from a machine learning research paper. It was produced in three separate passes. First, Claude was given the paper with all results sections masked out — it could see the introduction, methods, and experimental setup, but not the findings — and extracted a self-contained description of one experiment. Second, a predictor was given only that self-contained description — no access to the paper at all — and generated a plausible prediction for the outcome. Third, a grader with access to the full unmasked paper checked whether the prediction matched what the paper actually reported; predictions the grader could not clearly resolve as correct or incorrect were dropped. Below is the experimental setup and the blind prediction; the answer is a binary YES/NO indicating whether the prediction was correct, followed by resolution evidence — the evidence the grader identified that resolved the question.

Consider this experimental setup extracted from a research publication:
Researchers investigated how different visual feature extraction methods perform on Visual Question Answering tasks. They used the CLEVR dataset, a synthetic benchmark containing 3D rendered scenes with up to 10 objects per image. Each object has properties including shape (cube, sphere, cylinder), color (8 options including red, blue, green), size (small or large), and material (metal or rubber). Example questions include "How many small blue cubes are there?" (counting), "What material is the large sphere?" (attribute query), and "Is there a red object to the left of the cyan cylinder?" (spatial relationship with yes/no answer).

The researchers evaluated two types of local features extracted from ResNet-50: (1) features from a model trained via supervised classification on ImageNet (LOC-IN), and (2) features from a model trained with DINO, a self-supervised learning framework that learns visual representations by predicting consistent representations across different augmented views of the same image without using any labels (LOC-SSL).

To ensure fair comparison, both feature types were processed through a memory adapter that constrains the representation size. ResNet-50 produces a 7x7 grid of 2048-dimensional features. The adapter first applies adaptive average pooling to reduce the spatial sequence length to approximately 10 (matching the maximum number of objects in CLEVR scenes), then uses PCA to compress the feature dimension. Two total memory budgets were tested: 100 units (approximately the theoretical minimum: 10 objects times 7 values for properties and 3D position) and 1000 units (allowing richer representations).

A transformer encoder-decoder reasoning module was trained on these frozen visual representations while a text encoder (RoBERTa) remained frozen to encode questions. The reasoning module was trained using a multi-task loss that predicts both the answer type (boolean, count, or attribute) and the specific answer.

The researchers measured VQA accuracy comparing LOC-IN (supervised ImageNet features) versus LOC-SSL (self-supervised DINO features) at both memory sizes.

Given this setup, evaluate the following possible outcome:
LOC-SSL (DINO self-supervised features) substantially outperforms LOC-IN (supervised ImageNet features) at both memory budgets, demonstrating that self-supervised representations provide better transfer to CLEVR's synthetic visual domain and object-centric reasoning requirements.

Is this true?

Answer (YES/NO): NO